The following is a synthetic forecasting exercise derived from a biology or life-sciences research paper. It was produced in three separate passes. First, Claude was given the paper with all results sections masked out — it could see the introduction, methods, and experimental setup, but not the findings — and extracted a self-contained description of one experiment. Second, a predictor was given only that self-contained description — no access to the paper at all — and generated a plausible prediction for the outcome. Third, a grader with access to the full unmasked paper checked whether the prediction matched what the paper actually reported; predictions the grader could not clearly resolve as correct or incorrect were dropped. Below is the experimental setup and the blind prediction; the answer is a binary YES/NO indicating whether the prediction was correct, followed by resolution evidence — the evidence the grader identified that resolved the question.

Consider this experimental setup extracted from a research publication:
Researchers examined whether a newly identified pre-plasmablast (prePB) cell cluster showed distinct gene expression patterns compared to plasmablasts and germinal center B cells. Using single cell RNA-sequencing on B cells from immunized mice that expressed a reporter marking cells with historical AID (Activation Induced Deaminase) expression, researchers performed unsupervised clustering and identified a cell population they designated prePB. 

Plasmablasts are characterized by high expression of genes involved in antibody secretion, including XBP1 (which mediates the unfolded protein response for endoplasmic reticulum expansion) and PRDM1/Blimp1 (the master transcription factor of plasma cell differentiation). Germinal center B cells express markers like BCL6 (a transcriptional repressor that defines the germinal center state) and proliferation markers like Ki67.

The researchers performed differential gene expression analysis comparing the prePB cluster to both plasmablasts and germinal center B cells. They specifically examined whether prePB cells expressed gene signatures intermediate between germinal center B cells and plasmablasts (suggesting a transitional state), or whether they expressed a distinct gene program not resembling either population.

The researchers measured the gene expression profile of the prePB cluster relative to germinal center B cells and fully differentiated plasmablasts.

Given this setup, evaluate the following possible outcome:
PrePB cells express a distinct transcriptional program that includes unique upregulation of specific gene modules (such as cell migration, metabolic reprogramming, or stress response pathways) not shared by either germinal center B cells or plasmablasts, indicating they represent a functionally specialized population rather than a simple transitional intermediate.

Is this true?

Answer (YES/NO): NO